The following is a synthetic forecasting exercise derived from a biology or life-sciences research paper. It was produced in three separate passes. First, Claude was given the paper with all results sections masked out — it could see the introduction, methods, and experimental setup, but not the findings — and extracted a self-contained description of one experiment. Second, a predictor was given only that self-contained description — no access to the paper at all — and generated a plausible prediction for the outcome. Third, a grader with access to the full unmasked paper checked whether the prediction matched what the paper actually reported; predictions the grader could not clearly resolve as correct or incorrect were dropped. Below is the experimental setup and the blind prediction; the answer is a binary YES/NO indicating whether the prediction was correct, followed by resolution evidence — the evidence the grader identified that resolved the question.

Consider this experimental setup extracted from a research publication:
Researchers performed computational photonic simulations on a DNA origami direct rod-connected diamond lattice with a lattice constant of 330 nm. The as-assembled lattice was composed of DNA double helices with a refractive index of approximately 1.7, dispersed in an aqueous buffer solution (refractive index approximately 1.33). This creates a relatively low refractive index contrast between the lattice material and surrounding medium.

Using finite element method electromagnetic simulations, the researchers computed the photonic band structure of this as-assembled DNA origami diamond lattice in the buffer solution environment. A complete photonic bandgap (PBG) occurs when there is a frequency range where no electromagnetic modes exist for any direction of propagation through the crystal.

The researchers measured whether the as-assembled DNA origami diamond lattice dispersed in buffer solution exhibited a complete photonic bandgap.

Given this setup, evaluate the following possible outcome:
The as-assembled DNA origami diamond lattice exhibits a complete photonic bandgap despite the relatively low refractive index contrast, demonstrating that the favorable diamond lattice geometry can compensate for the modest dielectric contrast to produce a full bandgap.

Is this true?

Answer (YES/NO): NO